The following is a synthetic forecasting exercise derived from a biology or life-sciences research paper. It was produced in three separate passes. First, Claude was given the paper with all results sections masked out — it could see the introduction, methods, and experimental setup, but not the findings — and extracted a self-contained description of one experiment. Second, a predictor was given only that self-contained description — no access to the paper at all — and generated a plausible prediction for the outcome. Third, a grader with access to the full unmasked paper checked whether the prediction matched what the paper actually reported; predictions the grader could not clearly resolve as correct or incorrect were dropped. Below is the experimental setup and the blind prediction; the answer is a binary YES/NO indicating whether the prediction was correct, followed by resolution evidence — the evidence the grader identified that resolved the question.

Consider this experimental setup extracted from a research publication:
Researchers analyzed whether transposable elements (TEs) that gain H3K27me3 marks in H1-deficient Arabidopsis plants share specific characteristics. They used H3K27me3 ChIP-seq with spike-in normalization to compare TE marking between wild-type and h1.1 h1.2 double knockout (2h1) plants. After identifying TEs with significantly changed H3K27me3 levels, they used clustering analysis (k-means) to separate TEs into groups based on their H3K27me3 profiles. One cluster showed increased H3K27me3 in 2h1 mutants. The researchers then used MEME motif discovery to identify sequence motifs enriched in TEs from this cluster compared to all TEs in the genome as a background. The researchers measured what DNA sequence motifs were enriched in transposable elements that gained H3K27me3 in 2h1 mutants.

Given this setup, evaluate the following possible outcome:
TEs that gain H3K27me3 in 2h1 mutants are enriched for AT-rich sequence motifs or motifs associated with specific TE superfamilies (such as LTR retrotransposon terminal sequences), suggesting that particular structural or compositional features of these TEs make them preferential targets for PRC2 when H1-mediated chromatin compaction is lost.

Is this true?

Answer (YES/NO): NO